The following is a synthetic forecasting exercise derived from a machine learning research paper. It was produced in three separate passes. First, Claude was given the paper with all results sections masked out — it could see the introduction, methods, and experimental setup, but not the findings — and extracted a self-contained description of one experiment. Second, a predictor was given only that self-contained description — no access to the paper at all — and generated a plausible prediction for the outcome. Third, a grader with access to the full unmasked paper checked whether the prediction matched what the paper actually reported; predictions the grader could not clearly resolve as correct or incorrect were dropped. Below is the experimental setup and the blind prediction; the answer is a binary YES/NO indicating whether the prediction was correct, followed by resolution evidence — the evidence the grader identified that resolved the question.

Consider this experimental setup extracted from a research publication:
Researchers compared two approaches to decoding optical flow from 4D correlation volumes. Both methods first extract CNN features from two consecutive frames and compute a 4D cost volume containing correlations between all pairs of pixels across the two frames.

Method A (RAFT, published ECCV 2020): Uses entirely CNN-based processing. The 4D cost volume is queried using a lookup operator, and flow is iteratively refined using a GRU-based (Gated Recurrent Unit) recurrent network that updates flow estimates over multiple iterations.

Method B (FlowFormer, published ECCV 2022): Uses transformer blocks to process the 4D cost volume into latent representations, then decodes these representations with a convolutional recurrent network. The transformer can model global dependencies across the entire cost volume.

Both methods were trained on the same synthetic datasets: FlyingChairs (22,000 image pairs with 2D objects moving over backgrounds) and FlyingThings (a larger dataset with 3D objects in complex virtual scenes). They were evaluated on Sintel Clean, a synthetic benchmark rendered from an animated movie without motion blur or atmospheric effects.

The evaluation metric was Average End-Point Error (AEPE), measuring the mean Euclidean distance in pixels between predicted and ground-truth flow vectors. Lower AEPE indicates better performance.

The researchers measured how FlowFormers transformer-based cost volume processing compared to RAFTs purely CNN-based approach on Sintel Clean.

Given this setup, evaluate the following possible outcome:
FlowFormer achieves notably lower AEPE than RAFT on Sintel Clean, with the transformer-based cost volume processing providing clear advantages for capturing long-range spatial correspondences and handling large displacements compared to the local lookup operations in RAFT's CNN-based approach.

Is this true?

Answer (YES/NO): YES